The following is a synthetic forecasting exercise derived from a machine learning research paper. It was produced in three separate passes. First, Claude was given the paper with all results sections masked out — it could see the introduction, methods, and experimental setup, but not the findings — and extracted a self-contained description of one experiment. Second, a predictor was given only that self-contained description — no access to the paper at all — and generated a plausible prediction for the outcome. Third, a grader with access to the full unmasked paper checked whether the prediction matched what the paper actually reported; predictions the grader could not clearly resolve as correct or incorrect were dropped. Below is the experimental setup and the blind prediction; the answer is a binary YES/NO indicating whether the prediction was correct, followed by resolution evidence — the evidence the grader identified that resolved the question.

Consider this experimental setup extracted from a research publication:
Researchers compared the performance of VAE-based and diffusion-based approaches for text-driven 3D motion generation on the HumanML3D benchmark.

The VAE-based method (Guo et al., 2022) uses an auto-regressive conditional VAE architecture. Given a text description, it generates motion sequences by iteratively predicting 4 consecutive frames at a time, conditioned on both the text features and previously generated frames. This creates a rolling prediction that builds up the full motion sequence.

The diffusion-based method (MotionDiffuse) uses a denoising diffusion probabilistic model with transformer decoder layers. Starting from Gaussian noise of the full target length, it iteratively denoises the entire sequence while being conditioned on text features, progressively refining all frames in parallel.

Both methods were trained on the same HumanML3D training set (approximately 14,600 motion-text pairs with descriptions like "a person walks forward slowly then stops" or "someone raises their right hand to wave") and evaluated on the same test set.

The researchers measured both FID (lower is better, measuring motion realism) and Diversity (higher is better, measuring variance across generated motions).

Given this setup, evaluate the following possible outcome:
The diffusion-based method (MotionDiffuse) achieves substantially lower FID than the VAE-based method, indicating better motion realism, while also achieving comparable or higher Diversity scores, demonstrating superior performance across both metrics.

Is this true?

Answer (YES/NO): YES